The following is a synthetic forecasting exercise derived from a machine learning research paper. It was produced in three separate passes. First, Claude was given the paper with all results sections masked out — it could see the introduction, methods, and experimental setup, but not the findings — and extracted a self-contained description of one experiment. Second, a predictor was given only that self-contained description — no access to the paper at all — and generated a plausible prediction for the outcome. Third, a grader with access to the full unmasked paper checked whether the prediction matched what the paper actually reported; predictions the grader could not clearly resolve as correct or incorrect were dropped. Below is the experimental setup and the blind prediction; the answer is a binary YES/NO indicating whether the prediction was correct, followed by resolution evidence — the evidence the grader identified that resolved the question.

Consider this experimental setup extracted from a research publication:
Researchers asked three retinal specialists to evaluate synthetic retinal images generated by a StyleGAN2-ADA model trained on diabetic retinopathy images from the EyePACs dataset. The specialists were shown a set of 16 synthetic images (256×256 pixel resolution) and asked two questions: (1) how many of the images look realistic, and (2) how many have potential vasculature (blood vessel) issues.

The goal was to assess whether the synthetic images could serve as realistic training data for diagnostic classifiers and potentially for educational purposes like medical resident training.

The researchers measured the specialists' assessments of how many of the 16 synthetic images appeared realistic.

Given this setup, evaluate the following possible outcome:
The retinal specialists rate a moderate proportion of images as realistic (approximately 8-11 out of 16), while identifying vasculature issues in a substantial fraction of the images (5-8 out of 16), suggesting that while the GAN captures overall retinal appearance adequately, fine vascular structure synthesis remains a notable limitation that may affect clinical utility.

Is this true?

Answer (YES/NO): NO